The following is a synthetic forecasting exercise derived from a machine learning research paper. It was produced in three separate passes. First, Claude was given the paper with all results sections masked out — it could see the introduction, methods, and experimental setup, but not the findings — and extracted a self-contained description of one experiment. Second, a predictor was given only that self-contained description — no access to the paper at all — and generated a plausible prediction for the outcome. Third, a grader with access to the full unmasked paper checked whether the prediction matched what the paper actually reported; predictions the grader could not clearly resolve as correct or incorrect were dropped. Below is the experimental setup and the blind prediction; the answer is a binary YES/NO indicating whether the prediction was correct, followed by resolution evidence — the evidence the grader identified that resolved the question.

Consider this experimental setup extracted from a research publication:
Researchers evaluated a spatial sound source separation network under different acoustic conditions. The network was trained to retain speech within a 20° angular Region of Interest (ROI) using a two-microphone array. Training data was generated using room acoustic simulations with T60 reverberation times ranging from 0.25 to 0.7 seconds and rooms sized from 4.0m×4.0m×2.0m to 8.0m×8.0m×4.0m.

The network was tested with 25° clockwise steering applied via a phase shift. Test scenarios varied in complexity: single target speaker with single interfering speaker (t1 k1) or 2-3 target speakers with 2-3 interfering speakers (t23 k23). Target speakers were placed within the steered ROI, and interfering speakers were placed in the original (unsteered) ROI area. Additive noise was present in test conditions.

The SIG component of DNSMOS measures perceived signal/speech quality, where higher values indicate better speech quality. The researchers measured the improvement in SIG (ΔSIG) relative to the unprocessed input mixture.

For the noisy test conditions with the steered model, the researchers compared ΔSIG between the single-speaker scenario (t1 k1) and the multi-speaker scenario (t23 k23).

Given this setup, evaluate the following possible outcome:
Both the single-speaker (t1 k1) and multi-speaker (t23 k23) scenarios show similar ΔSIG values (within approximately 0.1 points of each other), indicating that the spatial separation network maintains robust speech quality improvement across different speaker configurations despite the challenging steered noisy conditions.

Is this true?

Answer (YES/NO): NO